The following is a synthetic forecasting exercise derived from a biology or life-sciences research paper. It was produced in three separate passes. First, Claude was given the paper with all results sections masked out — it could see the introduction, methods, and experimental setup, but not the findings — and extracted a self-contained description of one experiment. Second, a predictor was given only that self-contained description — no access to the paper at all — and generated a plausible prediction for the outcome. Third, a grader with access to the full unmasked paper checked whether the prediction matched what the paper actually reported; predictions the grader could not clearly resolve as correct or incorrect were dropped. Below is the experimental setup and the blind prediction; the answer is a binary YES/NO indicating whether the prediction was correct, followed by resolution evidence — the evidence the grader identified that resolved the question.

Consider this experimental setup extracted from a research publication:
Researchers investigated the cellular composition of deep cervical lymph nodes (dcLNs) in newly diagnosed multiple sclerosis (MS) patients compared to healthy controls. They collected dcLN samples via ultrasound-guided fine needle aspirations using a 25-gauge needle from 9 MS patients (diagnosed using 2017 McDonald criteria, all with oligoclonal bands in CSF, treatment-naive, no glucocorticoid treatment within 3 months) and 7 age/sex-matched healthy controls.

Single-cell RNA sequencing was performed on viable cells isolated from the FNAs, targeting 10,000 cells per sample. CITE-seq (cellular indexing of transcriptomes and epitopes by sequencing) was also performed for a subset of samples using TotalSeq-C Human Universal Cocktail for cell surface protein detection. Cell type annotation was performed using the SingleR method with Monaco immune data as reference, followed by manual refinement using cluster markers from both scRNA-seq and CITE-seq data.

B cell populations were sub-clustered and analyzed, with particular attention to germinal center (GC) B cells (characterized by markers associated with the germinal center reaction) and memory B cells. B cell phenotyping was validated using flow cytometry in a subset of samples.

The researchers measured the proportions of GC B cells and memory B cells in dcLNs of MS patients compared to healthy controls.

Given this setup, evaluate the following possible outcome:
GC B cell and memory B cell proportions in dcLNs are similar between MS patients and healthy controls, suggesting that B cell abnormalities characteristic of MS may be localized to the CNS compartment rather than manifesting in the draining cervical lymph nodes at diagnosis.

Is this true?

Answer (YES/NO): NO